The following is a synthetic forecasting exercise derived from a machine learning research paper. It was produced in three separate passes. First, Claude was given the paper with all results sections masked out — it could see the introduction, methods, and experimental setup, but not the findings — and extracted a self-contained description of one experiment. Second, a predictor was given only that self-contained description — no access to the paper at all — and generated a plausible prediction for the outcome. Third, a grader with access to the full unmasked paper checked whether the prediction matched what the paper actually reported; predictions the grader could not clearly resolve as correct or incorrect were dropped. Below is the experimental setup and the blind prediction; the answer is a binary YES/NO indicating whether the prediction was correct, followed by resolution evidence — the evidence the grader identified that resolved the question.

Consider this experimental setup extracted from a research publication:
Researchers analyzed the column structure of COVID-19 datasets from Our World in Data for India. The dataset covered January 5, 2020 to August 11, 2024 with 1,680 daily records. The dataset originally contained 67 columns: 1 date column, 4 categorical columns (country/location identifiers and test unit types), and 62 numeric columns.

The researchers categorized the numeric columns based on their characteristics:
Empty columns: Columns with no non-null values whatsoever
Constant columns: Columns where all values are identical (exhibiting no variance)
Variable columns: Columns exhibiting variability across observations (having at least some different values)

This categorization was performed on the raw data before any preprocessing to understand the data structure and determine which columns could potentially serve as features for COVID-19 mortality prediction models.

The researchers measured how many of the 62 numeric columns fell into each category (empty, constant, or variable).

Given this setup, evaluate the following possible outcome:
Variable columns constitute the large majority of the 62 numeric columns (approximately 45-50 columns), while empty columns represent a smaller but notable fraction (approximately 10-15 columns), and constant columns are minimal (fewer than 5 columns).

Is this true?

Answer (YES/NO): NO